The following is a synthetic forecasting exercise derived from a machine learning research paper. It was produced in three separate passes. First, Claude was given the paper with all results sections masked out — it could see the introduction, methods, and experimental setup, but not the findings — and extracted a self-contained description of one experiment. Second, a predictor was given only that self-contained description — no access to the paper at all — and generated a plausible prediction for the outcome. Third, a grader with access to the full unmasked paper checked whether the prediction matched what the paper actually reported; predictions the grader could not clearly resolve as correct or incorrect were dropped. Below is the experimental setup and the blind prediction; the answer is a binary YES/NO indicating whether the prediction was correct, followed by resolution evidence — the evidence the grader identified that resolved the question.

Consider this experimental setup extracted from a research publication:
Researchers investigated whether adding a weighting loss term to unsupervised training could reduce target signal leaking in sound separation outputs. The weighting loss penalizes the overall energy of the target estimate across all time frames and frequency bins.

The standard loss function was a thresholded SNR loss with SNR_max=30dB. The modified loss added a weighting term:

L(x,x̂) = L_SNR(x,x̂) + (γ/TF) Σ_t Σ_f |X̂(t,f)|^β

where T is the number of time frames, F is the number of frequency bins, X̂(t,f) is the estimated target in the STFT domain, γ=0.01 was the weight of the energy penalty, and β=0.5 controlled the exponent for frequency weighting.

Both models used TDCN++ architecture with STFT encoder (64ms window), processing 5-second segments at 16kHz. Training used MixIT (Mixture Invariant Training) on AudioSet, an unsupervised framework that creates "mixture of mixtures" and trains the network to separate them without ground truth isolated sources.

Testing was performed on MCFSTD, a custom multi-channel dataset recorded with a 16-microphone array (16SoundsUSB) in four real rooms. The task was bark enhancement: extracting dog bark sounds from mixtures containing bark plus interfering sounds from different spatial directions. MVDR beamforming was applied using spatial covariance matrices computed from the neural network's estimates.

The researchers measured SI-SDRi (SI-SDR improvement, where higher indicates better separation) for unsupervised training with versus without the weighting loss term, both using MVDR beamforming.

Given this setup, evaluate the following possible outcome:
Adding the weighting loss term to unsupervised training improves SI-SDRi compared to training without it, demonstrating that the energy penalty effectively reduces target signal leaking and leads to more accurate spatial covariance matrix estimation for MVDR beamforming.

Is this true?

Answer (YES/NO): NO